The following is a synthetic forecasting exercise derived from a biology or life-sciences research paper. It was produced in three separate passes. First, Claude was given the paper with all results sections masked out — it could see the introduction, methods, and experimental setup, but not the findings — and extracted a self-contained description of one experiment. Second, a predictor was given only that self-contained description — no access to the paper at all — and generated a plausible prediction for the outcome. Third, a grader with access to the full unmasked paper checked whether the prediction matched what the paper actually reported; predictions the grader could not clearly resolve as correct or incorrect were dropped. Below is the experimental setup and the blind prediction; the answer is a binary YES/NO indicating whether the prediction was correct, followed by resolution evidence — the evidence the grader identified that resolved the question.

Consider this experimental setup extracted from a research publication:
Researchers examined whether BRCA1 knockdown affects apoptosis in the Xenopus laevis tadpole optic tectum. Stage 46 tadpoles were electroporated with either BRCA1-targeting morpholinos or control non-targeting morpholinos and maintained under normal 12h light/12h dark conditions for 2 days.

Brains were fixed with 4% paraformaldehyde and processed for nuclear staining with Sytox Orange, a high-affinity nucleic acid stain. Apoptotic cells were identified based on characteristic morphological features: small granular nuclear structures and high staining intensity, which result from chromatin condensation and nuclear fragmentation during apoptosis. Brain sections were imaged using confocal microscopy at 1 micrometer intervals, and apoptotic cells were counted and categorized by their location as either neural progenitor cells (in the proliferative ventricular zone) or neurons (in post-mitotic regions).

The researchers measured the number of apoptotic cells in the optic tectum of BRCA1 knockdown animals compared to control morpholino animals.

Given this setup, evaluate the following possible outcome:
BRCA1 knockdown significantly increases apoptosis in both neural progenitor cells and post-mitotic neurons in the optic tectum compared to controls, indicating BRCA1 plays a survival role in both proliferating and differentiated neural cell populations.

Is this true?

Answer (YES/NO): YES